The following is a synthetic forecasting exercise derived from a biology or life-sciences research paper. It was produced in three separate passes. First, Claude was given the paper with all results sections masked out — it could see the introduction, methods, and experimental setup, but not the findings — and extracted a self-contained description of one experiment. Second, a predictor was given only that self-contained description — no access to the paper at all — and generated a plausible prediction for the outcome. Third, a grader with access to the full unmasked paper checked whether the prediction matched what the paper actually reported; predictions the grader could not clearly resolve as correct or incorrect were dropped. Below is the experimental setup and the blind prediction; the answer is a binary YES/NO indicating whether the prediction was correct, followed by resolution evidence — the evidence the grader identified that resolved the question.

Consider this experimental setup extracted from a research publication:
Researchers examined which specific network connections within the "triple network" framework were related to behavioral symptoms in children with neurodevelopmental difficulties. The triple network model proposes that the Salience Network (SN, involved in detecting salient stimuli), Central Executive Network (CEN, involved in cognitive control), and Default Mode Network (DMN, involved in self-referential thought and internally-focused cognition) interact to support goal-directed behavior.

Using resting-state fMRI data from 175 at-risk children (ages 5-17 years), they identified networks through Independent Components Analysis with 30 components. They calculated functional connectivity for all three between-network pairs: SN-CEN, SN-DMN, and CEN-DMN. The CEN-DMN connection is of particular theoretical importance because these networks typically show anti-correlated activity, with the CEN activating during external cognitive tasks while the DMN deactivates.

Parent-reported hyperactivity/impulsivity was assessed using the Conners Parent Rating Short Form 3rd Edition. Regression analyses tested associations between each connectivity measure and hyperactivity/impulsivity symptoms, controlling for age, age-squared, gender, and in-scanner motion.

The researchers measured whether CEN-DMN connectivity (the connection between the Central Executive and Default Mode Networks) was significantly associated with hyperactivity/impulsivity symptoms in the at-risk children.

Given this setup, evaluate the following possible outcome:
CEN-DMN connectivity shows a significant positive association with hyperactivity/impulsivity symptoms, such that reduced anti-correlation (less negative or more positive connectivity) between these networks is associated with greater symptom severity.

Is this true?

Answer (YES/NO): YES